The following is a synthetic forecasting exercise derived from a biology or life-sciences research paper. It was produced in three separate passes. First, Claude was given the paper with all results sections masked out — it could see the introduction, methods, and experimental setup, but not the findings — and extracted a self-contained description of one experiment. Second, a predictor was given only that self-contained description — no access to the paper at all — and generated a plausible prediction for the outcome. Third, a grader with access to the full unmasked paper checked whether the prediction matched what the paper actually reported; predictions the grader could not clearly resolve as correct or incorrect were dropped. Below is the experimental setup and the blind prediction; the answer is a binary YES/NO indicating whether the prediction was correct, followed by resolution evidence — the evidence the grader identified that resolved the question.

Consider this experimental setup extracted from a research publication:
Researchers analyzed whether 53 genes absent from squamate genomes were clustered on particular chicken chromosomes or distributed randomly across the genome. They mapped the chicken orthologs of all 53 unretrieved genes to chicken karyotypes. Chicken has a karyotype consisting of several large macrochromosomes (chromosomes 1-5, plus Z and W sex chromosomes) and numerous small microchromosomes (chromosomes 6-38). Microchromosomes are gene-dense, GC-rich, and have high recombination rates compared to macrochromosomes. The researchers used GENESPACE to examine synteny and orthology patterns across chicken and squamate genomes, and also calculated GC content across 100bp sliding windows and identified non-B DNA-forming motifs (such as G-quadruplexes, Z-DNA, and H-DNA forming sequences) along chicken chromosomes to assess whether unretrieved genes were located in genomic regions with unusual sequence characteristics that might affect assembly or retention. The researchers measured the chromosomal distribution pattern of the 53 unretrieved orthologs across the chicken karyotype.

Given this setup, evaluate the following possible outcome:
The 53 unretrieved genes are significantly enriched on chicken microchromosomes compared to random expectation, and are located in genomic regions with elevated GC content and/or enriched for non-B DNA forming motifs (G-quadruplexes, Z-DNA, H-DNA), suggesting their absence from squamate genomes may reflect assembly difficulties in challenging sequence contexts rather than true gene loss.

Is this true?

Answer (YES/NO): NO